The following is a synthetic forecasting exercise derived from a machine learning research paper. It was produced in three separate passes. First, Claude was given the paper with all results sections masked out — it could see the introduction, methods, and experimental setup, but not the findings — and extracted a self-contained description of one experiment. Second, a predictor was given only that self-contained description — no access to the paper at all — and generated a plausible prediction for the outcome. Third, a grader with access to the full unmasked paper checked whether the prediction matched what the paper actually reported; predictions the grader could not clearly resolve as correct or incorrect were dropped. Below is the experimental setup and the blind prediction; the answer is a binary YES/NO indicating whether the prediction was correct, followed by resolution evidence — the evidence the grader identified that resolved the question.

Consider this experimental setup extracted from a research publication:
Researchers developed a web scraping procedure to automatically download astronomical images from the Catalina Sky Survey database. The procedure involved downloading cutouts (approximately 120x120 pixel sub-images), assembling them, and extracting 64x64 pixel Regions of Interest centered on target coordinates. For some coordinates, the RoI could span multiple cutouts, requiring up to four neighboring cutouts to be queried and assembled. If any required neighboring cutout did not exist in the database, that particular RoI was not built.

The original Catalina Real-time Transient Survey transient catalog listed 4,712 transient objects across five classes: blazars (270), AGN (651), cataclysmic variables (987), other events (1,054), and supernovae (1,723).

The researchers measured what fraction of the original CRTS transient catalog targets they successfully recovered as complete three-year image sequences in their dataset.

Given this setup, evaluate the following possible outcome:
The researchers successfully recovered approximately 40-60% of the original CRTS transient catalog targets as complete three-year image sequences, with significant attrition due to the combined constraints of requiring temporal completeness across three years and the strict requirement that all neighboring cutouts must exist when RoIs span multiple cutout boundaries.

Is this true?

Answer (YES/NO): NO